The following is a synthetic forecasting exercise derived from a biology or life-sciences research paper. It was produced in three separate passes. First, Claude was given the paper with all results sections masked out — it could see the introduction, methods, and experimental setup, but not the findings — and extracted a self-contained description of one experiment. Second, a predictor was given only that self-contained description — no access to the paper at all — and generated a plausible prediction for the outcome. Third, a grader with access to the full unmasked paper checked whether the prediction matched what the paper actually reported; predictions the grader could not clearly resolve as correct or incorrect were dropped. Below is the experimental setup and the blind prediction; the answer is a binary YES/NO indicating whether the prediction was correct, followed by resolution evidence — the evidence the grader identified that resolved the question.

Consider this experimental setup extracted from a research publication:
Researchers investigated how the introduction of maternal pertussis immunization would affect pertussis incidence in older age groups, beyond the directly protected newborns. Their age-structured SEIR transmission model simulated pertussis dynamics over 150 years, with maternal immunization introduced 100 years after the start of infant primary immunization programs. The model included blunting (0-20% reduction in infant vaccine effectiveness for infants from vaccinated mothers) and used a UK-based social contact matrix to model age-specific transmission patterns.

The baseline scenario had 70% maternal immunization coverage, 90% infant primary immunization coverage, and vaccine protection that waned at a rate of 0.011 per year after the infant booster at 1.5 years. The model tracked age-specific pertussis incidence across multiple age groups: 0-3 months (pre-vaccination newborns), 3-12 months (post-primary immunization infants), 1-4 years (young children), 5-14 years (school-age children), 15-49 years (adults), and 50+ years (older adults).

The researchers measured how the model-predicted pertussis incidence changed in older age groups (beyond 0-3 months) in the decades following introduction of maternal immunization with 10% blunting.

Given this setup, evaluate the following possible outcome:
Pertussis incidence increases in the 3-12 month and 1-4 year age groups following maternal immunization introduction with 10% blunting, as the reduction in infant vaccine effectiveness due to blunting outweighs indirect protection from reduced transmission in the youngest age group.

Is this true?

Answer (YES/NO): YES